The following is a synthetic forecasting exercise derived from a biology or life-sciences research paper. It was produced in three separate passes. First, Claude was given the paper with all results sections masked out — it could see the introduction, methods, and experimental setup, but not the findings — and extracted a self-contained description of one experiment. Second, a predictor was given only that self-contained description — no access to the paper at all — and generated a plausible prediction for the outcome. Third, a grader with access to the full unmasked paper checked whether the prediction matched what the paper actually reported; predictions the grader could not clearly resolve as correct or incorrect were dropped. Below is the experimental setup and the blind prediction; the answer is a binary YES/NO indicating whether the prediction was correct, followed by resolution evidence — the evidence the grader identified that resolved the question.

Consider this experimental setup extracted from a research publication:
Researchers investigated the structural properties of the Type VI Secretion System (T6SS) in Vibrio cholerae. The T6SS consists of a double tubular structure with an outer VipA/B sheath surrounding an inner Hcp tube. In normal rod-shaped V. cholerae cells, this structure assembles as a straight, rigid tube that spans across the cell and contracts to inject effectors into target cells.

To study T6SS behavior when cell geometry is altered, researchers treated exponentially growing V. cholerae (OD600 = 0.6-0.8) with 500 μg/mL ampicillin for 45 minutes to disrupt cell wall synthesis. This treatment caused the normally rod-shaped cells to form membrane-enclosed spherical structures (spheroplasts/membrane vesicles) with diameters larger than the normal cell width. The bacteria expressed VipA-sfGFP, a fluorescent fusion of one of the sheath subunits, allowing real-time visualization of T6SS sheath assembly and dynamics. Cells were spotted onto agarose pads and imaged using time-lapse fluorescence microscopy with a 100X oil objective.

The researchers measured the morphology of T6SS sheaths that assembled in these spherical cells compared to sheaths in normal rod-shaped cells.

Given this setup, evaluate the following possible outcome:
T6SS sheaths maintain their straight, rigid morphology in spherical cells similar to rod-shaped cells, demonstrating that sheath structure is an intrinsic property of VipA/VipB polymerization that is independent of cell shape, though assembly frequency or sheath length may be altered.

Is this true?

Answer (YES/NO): NO